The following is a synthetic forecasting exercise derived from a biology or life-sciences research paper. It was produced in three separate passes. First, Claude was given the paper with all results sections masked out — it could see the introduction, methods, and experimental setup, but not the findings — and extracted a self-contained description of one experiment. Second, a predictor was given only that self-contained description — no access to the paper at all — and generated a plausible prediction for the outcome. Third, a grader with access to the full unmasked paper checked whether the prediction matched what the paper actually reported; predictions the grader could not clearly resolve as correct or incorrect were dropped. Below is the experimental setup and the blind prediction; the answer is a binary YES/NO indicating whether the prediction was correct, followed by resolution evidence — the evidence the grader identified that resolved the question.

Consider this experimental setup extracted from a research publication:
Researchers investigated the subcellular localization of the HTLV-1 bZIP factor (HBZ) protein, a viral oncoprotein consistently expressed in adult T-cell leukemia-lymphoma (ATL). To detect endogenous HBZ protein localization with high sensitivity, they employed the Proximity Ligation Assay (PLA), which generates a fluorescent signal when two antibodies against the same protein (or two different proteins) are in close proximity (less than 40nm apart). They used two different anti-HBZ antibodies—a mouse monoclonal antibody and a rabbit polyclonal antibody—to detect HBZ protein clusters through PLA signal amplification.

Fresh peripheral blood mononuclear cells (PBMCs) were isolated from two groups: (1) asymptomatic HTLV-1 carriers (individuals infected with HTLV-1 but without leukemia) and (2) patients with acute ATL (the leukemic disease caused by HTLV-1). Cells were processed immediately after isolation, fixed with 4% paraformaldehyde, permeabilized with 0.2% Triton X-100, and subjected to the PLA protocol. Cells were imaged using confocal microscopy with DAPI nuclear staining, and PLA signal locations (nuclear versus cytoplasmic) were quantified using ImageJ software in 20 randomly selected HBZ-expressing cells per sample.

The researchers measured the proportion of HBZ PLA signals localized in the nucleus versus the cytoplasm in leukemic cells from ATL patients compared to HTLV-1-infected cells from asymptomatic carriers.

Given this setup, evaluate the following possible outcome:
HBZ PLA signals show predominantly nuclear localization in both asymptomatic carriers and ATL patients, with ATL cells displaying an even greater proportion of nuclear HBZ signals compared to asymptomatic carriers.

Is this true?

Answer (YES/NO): NO